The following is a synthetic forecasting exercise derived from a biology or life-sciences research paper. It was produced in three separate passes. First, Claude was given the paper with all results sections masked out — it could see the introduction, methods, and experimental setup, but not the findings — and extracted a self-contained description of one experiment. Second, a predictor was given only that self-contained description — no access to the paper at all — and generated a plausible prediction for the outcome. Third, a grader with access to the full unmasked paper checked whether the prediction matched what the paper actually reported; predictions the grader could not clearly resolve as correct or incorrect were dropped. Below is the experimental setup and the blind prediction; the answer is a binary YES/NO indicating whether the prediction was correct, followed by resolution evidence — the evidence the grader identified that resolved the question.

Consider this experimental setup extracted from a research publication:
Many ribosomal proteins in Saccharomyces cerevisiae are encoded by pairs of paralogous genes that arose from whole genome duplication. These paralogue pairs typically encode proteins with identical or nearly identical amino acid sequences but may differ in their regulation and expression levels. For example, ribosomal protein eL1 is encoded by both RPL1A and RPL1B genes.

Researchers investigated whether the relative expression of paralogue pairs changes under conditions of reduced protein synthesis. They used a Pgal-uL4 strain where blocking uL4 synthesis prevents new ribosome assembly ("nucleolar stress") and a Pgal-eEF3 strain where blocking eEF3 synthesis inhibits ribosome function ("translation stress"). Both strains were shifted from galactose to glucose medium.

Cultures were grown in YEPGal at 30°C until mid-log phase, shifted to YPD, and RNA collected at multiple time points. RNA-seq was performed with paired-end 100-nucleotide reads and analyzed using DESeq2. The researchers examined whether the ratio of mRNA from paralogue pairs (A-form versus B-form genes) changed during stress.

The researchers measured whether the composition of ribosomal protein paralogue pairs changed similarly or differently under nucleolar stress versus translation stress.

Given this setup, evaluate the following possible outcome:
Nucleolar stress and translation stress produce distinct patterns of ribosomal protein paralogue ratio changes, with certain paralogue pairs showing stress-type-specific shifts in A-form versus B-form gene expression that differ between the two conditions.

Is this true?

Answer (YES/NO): YES